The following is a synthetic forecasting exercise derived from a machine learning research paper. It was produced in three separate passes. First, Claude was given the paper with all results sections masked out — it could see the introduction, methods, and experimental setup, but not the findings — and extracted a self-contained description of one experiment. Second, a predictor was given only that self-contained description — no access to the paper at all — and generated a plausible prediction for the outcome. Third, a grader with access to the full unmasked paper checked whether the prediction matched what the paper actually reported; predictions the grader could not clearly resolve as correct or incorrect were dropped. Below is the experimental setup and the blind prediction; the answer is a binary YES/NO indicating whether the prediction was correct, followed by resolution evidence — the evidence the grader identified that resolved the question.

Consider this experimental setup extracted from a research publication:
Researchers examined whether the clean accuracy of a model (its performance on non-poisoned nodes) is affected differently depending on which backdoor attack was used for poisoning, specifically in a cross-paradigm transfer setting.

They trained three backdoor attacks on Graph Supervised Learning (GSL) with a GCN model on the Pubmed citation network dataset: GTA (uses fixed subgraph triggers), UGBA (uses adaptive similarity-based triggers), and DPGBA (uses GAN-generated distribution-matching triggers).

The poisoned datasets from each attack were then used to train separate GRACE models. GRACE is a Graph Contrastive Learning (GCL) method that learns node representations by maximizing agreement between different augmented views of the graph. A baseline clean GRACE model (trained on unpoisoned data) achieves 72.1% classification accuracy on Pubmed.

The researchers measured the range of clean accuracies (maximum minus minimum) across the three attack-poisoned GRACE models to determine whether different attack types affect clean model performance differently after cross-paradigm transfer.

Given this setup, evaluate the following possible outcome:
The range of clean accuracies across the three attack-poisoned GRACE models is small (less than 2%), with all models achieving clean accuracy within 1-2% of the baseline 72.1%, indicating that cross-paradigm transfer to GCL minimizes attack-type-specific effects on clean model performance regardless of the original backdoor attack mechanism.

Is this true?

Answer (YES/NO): NO